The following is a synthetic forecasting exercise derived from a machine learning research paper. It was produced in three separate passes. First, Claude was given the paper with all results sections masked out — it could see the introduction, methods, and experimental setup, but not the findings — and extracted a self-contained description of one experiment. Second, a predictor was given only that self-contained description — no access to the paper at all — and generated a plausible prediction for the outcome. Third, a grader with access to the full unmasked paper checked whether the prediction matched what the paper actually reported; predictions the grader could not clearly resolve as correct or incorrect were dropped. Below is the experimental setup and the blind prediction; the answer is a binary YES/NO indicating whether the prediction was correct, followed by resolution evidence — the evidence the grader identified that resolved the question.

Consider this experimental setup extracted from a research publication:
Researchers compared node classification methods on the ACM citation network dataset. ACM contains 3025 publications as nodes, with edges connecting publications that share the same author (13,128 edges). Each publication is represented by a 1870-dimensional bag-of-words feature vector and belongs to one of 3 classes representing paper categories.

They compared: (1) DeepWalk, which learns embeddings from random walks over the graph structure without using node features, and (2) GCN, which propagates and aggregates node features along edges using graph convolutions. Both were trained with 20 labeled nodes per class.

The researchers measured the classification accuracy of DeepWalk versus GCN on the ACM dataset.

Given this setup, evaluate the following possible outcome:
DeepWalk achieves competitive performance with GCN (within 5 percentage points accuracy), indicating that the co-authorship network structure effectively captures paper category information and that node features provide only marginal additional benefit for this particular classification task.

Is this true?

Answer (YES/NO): NO